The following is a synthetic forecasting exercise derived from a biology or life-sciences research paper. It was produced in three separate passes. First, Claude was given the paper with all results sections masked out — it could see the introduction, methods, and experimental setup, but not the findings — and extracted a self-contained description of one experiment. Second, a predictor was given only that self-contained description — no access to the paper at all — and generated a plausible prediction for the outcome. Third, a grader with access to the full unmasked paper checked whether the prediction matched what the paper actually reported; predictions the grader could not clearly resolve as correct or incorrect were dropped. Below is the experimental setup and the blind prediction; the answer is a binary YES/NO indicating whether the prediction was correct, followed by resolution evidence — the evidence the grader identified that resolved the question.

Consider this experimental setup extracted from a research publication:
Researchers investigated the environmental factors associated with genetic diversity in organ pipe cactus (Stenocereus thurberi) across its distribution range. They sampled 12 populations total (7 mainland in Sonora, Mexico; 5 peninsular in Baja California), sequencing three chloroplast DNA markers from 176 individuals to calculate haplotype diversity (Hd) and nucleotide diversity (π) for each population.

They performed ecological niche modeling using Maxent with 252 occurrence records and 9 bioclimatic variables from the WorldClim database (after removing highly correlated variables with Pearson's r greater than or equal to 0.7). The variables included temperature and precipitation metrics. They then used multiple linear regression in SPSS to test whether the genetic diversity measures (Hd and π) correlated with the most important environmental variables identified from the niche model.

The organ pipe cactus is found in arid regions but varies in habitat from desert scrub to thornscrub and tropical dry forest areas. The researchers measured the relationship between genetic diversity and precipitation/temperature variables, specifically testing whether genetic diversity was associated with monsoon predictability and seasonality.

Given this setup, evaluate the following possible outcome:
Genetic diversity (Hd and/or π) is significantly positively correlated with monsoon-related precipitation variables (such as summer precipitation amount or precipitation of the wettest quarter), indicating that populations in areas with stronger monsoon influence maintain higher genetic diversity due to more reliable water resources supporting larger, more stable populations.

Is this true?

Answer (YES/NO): NO